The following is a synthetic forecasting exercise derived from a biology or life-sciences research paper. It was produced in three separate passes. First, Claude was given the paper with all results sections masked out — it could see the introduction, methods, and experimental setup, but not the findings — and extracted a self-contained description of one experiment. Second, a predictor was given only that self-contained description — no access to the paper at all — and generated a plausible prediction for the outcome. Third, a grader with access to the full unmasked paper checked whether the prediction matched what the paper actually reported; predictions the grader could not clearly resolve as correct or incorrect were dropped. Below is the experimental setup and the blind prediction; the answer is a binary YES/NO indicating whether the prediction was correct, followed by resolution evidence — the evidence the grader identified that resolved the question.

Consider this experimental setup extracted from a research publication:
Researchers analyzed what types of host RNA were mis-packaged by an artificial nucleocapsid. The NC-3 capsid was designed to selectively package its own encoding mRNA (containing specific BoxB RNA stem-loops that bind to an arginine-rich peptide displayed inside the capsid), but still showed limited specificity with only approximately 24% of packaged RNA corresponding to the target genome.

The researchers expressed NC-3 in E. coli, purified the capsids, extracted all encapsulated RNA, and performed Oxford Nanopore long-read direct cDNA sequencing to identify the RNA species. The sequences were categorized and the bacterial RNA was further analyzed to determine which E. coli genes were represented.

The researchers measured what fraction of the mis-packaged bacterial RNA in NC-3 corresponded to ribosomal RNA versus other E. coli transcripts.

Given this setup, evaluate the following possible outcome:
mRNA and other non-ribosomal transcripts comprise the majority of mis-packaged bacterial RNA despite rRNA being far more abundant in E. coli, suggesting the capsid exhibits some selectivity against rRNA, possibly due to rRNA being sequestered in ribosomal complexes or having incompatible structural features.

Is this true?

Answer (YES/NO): NO